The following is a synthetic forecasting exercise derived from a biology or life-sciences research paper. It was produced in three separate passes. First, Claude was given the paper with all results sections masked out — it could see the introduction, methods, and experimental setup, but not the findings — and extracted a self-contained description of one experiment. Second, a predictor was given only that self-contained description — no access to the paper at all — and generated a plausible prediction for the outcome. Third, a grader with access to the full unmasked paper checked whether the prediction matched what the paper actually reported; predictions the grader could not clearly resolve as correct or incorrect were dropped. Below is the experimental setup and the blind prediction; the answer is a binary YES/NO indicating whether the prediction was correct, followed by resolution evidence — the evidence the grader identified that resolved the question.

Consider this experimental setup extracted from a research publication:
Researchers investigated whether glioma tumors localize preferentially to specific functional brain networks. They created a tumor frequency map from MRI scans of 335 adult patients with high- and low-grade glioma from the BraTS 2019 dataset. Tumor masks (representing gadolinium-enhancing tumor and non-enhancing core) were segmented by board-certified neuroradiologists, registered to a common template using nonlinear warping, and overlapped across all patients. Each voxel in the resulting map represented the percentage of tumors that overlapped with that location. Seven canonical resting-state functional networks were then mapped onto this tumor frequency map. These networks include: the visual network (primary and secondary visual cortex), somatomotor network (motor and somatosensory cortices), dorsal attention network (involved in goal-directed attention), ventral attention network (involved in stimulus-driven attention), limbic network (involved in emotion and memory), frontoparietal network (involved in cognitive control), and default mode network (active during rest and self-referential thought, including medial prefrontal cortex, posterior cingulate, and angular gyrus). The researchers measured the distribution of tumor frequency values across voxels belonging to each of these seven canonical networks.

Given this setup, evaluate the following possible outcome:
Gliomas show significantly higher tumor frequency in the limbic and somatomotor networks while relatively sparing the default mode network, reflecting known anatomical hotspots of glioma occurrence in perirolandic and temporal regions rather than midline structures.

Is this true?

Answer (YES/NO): NO